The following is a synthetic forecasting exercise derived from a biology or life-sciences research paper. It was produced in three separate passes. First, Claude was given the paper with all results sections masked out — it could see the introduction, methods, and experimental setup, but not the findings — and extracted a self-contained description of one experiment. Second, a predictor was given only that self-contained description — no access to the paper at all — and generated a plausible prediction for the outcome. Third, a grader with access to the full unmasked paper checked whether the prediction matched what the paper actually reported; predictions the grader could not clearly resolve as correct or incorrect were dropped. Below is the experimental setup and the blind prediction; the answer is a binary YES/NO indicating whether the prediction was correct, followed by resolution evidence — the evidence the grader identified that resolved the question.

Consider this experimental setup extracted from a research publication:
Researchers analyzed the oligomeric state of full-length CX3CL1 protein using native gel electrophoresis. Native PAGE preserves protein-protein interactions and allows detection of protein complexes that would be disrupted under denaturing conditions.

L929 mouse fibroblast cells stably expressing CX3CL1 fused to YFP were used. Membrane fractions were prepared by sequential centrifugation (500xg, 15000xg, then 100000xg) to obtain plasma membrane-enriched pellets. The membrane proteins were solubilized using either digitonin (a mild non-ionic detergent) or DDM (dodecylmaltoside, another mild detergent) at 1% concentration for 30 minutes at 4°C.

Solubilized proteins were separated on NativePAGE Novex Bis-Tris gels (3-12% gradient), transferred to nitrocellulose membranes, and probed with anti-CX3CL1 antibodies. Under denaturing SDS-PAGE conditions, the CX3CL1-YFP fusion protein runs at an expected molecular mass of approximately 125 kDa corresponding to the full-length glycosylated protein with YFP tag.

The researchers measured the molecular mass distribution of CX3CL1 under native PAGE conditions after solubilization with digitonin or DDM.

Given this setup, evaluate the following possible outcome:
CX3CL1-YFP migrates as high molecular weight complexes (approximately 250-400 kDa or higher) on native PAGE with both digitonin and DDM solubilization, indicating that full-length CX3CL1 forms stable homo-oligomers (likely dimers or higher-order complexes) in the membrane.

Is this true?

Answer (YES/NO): NO